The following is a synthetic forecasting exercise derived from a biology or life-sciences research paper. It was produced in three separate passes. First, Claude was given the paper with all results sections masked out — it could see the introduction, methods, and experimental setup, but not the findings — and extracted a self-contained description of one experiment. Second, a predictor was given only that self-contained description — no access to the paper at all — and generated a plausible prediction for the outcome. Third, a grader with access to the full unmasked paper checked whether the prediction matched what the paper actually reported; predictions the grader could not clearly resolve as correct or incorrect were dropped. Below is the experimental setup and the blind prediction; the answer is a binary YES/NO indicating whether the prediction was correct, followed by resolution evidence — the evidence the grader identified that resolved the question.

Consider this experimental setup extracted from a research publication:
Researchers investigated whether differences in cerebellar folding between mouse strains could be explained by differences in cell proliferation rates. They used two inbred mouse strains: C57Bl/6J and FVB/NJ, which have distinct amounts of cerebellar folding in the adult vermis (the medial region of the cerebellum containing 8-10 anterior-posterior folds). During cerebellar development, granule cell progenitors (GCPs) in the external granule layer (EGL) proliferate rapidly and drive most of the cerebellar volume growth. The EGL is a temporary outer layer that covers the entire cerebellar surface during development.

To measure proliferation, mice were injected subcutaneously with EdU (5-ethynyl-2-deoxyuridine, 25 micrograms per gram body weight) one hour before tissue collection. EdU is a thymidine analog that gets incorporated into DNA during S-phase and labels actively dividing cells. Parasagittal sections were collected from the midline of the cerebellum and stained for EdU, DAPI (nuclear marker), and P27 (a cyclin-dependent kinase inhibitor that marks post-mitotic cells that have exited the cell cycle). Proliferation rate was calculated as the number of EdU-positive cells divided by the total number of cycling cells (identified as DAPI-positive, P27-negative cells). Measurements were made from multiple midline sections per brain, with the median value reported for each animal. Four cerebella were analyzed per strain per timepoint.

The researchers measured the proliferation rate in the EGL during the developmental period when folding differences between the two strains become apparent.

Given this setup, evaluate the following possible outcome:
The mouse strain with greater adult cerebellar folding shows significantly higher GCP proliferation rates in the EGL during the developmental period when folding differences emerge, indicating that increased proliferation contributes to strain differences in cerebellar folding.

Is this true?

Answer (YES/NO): NO